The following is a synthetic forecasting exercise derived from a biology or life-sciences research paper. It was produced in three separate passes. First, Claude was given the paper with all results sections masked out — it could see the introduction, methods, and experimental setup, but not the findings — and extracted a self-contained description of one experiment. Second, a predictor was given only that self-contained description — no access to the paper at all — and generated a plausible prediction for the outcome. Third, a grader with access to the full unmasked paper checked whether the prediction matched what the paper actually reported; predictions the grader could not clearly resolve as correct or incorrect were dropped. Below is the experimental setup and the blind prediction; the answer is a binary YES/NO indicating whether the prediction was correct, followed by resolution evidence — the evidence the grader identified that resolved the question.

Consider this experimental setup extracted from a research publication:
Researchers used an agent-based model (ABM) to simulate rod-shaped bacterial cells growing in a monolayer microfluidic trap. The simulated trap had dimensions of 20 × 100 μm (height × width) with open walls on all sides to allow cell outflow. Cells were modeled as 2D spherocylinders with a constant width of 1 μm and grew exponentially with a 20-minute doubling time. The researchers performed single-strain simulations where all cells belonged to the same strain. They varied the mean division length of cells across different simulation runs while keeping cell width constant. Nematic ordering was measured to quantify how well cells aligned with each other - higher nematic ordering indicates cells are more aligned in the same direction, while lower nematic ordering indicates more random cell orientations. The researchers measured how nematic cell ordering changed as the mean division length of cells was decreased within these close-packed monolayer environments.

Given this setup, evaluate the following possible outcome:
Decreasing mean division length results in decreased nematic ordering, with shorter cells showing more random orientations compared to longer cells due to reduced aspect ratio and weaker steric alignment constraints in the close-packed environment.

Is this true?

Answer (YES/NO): YES